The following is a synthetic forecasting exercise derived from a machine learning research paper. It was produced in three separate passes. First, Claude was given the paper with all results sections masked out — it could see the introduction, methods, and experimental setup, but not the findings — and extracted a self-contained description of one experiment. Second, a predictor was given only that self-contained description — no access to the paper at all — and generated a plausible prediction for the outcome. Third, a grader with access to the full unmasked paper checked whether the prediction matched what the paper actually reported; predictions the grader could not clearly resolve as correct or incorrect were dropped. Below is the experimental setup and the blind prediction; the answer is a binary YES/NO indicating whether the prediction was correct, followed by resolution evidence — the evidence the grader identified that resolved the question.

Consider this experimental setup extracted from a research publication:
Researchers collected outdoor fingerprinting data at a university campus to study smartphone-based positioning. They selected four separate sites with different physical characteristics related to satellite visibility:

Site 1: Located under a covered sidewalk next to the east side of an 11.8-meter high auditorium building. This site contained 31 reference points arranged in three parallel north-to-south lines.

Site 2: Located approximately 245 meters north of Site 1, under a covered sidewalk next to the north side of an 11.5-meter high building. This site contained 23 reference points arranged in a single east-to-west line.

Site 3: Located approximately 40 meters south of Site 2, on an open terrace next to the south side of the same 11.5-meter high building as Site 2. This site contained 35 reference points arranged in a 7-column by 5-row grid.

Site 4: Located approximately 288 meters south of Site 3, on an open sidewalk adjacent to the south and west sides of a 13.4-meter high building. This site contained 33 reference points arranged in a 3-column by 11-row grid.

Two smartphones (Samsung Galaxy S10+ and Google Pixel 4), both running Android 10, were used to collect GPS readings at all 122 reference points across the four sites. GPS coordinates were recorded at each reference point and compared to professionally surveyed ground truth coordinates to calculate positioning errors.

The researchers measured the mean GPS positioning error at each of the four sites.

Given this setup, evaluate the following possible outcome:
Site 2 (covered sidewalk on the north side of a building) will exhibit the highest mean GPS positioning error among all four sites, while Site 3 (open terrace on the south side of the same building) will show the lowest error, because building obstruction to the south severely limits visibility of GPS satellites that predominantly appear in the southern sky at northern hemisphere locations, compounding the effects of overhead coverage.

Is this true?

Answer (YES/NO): NO